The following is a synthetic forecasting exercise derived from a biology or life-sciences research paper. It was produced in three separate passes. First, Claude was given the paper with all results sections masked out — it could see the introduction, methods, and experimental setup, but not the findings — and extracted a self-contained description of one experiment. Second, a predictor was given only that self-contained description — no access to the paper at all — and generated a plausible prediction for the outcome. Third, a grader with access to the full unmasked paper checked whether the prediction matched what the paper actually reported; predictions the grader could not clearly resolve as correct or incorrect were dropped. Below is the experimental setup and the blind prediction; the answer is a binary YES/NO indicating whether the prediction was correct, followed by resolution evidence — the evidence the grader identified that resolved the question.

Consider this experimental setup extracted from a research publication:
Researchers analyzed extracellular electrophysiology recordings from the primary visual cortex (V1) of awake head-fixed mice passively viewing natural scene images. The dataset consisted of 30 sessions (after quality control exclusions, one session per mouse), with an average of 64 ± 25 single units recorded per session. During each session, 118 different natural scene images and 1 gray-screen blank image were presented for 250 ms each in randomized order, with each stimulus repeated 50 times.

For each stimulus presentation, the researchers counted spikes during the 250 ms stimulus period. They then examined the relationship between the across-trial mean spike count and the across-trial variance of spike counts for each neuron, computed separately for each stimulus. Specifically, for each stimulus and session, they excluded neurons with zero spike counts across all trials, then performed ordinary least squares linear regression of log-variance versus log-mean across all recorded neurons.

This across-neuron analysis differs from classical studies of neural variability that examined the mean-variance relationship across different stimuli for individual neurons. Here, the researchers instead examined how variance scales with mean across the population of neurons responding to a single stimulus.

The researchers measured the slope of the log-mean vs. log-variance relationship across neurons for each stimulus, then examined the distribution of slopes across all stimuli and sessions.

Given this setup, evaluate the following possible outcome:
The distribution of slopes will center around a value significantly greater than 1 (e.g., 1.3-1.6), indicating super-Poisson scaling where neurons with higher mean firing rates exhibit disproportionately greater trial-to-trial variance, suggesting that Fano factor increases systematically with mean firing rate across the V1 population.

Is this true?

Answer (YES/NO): NO